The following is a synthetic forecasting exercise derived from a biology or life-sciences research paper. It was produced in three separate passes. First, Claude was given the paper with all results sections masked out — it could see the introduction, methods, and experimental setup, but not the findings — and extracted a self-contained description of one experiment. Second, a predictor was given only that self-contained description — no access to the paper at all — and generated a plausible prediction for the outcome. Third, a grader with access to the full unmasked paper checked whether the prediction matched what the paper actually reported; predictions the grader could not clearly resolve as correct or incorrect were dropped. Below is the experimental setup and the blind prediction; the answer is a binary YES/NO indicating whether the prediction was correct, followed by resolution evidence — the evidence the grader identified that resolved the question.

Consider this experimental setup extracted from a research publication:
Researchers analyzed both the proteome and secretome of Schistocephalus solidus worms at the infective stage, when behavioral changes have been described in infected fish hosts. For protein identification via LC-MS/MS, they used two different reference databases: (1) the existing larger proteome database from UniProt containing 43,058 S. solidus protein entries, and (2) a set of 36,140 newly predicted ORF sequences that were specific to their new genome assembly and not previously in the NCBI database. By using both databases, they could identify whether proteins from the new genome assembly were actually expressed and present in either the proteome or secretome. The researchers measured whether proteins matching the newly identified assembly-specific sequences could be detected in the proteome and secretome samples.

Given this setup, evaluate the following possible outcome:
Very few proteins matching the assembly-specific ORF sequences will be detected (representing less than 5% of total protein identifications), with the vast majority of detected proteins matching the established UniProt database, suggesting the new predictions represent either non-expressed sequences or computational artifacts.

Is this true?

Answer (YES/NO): NO